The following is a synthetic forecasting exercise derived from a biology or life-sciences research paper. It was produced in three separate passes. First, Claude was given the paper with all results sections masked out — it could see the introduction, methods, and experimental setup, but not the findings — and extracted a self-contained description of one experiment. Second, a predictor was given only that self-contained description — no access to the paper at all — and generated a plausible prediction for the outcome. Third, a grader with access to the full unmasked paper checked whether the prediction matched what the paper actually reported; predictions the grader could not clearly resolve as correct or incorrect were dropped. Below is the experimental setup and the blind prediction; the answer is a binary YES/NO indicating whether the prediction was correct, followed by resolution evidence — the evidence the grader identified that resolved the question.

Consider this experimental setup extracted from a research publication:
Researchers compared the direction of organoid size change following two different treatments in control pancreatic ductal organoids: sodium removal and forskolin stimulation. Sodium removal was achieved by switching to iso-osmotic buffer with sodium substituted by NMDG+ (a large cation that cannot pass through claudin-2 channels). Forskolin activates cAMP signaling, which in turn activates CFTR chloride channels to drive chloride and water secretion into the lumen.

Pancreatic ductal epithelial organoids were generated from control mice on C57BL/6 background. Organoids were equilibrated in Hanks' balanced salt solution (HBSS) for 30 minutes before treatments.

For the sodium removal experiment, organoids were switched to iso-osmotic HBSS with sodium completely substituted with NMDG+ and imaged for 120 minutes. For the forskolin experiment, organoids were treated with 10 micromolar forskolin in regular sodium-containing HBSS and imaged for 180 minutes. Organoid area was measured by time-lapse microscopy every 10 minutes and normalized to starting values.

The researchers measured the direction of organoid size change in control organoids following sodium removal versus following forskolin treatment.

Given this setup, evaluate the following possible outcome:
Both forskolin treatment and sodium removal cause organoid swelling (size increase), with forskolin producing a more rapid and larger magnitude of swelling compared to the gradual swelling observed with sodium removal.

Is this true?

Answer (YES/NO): NO